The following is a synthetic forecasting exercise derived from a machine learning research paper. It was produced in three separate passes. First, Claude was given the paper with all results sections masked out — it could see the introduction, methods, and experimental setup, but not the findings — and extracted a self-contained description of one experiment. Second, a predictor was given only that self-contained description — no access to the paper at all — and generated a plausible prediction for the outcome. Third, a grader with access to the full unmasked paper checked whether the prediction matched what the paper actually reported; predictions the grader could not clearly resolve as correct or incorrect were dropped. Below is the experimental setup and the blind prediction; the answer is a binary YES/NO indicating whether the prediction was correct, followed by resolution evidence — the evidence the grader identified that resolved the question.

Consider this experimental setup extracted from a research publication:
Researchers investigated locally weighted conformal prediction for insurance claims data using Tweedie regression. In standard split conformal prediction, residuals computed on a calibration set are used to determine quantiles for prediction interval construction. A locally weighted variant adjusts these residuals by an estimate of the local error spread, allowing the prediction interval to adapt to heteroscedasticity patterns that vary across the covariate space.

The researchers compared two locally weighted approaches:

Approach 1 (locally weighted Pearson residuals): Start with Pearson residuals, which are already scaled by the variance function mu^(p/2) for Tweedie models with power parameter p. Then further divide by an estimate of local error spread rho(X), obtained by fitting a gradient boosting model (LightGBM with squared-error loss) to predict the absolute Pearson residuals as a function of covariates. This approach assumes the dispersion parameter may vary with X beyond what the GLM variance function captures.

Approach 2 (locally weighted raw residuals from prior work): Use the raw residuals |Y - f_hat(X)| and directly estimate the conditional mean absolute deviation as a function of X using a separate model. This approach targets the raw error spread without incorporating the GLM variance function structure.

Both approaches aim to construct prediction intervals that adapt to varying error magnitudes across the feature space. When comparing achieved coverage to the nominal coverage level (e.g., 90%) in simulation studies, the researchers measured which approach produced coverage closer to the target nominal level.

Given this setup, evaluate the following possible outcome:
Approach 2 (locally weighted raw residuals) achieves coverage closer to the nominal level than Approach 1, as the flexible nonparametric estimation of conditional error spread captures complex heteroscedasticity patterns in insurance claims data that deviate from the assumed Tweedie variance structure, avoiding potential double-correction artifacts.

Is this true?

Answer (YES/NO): NO